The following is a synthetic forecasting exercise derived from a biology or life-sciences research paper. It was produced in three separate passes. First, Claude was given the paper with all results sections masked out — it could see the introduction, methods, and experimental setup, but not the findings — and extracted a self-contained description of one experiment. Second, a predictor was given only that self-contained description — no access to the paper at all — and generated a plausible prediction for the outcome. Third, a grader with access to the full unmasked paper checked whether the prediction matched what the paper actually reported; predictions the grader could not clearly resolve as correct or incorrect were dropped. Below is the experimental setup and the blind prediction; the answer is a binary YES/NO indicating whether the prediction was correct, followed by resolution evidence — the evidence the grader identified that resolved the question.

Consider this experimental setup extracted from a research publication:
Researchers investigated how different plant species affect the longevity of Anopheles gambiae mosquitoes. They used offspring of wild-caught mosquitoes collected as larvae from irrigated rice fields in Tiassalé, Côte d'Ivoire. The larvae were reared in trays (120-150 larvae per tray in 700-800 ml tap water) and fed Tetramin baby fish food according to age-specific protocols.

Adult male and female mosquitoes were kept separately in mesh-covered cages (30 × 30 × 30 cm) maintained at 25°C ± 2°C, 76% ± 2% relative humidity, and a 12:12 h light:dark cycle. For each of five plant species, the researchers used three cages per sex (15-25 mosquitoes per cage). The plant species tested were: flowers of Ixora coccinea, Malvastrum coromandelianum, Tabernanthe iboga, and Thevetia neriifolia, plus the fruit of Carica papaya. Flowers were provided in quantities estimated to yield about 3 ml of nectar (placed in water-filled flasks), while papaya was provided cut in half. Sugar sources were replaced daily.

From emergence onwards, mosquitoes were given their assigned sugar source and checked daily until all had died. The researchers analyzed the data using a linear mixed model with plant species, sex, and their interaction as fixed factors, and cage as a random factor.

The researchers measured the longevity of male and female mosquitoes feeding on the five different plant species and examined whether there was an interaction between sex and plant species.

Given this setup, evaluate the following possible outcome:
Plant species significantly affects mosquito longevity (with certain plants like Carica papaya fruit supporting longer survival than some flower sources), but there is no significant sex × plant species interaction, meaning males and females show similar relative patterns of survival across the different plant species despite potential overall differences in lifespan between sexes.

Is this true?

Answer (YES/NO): NO